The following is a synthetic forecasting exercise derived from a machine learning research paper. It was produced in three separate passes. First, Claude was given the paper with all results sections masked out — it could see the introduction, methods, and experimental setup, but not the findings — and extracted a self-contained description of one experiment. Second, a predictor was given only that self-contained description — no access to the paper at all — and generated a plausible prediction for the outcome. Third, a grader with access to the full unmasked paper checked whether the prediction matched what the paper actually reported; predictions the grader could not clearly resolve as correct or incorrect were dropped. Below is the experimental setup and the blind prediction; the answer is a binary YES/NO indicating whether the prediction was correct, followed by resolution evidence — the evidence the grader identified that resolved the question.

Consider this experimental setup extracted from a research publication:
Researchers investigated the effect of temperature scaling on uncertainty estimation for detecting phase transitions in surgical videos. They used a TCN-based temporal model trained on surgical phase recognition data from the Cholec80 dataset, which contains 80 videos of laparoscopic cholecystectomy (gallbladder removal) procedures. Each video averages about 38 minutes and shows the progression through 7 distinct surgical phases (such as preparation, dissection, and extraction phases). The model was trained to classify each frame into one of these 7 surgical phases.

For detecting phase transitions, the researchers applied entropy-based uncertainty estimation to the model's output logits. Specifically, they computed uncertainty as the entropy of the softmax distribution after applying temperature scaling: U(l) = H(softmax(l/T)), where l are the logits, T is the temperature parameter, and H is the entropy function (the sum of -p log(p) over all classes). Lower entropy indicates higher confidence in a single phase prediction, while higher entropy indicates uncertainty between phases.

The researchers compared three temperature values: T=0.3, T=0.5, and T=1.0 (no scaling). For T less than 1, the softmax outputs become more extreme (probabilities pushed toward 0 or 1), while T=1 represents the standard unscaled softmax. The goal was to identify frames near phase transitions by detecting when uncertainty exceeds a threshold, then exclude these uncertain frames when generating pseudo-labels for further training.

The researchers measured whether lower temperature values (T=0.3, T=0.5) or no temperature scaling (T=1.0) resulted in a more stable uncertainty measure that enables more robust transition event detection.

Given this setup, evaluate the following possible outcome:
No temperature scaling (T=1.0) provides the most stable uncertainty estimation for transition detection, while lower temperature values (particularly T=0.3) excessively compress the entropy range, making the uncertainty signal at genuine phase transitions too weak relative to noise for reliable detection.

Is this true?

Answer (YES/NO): NO